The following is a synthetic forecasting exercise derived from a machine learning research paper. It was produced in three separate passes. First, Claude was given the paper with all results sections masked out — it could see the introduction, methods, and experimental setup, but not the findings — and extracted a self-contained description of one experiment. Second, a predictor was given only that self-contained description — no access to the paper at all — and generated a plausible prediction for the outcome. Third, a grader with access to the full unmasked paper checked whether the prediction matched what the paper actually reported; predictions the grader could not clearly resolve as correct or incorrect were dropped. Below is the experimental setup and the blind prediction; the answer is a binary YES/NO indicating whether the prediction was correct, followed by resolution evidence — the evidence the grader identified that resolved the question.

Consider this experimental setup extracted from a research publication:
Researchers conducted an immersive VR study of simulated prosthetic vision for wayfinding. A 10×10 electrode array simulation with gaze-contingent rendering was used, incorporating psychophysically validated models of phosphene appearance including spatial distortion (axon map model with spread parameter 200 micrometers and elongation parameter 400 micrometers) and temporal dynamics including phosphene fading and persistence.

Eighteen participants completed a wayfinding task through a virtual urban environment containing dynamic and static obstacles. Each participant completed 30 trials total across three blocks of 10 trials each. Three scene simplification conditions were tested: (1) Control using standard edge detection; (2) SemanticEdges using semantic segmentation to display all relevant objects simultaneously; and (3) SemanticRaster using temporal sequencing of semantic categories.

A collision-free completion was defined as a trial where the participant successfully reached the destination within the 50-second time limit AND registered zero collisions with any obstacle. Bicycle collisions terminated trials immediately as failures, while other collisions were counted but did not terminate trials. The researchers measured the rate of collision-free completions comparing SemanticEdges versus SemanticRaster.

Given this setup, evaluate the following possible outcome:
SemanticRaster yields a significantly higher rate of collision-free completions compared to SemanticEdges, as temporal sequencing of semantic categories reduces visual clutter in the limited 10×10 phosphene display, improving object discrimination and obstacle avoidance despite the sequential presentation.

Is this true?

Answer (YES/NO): NO